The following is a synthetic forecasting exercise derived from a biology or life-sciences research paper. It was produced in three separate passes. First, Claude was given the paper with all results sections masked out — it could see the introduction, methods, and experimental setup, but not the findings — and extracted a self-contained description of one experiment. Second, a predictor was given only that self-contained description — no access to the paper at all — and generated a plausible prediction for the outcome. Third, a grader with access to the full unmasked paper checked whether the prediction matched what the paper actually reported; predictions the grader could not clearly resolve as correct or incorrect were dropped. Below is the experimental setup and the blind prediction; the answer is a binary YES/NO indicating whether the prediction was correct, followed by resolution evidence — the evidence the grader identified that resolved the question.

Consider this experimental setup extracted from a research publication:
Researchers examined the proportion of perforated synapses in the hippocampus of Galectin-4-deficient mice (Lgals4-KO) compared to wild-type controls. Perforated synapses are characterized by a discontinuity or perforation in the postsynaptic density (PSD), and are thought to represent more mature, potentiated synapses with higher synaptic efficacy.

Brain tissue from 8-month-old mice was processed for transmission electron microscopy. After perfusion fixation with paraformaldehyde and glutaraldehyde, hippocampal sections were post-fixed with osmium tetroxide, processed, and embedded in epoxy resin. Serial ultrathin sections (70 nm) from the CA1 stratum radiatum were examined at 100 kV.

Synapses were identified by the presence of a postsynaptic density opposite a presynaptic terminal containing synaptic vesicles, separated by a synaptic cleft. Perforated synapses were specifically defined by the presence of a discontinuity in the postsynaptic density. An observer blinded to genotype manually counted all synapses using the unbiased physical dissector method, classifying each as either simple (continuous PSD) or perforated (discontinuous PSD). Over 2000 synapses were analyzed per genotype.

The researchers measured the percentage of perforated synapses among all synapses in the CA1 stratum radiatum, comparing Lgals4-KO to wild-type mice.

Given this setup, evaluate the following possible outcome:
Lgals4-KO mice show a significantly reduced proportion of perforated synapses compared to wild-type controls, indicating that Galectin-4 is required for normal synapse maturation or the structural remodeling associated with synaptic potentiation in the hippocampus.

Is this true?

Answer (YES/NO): NO